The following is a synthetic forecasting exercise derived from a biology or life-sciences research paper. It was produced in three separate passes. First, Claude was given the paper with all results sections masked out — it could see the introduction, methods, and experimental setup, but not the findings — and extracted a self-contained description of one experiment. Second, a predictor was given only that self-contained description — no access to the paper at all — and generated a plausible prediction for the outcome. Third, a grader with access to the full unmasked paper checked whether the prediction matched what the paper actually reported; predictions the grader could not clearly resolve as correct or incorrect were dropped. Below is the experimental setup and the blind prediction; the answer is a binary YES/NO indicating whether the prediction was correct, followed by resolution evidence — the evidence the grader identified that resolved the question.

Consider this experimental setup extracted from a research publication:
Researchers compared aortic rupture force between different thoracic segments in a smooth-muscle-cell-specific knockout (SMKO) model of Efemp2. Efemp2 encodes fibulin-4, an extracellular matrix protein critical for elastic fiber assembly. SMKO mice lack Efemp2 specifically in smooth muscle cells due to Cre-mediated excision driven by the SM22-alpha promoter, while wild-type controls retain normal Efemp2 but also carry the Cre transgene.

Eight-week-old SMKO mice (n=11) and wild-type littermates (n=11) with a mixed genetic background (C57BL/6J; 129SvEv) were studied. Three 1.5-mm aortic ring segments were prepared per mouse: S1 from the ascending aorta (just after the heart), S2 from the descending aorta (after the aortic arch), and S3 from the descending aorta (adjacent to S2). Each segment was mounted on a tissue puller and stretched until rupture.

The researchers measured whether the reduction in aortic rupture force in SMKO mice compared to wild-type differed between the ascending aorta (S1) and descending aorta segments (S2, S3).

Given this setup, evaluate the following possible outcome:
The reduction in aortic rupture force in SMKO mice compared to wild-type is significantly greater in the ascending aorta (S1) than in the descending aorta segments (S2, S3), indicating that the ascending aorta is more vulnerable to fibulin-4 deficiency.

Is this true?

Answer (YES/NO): YES